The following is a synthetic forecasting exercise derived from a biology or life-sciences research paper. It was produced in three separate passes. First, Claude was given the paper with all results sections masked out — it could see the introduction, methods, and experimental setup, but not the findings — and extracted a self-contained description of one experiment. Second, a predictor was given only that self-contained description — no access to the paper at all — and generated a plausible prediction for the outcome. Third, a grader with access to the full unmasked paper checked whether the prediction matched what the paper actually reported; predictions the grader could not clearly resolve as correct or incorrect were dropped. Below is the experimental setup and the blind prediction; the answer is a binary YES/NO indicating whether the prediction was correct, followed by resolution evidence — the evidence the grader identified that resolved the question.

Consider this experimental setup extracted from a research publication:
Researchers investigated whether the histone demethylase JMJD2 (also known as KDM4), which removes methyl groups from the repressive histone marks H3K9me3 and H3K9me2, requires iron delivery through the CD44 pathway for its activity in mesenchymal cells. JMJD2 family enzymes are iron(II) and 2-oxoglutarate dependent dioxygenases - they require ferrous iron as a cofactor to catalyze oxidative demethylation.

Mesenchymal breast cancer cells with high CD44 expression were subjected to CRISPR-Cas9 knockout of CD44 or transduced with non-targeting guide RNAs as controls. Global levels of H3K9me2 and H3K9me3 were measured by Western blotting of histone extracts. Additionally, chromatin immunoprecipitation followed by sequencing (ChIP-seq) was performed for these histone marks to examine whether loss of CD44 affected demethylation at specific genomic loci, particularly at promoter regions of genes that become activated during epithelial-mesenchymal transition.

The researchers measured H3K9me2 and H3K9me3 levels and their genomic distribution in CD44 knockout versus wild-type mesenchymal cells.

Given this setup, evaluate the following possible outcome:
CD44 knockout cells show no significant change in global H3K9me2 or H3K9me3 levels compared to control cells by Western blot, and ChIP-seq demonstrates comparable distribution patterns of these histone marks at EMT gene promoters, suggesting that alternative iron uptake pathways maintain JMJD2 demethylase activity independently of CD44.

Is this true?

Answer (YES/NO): NO